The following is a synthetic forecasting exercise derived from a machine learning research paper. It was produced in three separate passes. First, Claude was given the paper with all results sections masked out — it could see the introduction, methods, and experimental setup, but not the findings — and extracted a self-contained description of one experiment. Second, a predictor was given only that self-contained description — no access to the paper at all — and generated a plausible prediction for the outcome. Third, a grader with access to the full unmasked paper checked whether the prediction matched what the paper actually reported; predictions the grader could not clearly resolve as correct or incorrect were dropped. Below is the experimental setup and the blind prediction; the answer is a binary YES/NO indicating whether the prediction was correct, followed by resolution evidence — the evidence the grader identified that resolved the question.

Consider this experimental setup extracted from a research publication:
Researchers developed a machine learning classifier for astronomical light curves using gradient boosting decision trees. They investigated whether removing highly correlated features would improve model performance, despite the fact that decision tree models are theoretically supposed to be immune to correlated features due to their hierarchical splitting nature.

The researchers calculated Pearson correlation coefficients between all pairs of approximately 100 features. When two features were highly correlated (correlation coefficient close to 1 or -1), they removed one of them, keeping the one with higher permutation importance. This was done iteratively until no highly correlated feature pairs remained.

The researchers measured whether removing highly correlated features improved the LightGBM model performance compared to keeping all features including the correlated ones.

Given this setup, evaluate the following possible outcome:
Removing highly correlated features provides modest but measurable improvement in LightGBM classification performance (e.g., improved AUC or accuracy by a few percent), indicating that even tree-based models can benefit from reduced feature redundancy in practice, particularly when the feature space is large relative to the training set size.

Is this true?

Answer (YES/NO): YES